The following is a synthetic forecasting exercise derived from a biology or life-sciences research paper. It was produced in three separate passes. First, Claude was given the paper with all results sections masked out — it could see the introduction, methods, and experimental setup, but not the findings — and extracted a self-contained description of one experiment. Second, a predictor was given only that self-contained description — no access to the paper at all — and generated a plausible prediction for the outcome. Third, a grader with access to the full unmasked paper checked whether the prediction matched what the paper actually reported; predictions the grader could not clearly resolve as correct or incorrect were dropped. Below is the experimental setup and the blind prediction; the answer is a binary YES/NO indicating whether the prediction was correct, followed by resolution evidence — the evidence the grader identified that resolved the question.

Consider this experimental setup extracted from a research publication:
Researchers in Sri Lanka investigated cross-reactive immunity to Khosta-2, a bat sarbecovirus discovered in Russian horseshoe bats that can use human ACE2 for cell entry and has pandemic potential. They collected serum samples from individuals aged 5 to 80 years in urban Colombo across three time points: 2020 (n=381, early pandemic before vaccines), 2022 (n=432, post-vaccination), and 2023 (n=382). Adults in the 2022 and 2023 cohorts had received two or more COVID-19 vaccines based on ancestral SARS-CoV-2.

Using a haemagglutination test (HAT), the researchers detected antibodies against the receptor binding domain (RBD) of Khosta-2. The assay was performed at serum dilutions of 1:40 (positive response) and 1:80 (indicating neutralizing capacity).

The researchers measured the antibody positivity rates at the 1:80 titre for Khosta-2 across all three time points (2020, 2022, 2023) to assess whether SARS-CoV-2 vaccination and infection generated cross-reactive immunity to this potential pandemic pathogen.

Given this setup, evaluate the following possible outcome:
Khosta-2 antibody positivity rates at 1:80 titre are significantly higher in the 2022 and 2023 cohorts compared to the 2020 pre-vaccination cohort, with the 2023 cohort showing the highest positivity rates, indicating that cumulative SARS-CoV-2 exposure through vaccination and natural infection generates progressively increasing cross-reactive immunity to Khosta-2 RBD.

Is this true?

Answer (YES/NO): NO